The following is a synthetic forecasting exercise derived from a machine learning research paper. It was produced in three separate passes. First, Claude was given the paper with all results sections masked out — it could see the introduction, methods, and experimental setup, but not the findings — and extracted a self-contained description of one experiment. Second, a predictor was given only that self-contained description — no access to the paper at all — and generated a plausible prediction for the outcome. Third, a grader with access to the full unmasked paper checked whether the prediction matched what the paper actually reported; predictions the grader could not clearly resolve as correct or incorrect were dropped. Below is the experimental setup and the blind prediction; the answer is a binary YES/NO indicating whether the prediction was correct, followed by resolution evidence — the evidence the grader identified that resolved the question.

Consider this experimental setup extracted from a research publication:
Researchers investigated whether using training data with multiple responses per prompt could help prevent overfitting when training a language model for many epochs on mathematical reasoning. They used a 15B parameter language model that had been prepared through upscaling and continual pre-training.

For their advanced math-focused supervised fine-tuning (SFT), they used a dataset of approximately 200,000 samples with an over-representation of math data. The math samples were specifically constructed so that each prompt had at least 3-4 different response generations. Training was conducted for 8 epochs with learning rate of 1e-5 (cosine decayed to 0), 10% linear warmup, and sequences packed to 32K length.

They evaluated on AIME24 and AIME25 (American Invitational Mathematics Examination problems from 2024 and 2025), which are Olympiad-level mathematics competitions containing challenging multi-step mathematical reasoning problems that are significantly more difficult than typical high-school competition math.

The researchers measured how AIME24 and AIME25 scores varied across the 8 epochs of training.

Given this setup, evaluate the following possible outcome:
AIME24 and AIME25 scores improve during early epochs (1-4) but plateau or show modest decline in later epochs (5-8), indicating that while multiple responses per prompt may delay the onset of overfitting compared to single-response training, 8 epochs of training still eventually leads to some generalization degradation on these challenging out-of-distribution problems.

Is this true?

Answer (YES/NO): NO